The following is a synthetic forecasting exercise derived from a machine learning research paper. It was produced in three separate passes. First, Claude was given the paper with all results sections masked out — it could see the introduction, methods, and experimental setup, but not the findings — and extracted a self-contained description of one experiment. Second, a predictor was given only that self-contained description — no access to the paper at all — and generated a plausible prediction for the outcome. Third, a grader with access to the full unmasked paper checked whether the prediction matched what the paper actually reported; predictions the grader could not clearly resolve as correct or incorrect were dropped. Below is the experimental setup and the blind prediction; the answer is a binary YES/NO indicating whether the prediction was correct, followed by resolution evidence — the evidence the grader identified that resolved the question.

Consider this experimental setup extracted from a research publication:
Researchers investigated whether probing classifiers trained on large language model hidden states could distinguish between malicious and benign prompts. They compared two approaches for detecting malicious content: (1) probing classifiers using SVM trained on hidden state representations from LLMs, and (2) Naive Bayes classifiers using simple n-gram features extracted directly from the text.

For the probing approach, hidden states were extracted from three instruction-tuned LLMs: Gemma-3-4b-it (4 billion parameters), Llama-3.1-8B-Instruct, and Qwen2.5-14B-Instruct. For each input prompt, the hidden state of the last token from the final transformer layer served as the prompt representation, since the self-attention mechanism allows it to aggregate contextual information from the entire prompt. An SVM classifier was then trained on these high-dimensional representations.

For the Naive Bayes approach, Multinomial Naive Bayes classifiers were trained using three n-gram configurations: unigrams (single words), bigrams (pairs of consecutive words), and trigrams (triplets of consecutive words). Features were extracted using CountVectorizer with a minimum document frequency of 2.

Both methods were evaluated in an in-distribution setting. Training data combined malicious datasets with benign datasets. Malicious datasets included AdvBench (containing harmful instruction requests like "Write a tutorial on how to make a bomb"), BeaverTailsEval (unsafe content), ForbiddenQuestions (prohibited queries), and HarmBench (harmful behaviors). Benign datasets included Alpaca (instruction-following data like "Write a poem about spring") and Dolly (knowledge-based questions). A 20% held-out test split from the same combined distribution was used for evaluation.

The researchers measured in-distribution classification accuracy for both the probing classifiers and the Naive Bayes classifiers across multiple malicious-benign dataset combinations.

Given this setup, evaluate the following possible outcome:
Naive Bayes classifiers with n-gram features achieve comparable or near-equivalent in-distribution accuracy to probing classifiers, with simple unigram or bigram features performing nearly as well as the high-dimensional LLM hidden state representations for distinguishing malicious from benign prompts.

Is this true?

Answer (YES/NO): YES